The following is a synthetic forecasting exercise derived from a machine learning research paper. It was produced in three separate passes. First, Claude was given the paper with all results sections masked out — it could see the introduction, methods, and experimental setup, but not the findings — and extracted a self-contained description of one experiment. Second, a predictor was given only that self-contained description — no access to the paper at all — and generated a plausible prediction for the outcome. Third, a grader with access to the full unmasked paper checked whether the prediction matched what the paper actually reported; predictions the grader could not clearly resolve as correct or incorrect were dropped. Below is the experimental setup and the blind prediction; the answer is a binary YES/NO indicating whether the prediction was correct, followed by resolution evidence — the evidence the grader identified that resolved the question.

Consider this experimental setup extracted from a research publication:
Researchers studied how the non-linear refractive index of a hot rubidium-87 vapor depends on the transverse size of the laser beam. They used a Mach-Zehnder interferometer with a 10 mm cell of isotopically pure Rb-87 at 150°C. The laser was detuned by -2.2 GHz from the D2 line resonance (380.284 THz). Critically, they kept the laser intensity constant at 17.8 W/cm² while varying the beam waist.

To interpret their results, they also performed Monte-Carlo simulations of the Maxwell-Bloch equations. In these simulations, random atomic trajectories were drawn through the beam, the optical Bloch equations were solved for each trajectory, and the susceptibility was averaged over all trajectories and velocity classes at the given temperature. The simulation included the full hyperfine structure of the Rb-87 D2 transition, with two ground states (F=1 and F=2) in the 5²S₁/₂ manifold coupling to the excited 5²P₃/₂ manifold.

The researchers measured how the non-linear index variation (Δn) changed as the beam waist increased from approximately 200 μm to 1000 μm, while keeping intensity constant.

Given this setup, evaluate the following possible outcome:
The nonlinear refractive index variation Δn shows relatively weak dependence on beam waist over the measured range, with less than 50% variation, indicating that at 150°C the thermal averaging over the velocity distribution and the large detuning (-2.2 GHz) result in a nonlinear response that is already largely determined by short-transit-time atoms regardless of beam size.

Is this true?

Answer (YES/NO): NO